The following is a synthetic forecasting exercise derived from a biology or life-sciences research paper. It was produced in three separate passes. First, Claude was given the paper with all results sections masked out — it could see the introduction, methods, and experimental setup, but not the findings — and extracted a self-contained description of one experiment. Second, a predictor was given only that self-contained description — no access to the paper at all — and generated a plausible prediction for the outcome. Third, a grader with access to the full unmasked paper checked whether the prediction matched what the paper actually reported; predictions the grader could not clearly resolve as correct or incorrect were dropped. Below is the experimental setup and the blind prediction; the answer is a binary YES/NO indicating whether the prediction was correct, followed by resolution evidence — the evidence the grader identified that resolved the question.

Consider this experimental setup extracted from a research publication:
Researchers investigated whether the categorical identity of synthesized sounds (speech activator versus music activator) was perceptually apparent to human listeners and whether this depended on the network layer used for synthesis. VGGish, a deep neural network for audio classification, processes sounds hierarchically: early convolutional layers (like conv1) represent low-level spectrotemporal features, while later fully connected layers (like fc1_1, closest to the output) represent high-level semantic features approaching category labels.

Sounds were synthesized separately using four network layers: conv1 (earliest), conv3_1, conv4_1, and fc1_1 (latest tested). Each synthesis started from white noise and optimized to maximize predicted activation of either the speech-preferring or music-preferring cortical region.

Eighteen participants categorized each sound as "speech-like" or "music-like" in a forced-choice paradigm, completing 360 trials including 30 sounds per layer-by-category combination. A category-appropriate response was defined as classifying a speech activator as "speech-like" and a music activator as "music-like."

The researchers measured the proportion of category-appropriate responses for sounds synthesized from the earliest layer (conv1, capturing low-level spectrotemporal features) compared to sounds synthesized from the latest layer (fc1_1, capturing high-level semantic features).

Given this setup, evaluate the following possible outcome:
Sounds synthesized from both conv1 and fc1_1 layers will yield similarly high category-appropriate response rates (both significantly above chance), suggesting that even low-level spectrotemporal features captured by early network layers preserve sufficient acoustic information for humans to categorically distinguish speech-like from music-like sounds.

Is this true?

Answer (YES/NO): NO